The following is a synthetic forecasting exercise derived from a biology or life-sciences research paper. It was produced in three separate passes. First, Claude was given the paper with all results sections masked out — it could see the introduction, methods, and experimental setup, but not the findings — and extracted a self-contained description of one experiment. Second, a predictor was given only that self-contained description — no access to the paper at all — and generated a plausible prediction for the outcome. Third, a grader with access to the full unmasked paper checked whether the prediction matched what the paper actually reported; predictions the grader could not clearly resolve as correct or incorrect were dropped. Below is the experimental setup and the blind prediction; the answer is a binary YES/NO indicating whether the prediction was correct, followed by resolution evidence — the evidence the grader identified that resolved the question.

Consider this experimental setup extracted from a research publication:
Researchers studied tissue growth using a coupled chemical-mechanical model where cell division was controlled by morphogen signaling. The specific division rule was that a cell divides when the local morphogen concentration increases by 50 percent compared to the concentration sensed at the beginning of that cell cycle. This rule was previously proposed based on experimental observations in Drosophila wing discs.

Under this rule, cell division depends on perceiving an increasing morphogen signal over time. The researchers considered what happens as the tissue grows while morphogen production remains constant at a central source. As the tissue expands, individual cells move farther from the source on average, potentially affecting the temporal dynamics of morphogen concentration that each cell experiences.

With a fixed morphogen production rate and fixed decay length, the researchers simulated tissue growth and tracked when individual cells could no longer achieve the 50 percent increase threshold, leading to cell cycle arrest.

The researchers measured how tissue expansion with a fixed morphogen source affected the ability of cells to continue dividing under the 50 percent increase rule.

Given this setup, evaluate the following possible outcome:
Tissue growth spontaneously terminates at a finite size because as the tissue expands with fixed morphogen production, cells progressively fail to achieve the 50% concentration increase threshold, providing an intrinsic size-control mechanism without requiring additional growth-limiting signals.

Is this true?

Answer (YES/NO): YES